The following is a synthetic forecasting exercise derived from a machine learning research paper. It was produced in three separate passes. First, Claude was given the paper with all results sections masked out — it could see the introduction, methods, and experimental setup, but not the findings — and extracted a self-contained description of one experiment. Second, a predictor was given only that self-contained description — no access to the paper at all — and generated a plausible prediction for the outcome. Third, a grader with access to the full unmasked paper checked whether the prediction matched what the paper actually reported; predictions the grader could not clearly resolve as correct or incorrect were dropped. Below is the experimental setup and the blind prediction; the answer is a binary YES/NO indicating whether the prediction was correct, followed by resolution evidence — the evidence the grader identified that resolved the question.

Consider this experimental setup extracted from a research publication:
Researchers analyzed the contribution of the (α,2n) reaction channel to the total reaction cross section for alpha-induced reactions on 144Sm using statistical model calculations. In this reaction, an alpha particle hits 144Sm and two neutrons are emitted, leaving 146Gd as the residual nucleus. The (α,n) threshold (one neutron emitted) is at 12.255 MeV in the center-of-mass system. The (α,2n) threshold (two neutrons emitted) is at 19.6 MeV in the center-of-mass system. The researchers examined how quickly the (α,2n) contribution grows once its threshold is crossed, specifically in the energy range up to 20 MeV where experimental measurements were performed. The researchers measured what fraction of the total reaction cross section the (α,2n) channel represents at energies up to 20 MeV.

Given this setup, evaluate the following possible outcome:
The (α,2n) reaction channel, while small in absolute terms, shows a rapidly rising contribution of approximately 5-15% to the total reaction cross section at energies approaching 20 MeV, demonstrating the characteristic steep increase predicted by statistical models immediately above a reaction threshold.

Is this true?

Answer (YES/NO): NO